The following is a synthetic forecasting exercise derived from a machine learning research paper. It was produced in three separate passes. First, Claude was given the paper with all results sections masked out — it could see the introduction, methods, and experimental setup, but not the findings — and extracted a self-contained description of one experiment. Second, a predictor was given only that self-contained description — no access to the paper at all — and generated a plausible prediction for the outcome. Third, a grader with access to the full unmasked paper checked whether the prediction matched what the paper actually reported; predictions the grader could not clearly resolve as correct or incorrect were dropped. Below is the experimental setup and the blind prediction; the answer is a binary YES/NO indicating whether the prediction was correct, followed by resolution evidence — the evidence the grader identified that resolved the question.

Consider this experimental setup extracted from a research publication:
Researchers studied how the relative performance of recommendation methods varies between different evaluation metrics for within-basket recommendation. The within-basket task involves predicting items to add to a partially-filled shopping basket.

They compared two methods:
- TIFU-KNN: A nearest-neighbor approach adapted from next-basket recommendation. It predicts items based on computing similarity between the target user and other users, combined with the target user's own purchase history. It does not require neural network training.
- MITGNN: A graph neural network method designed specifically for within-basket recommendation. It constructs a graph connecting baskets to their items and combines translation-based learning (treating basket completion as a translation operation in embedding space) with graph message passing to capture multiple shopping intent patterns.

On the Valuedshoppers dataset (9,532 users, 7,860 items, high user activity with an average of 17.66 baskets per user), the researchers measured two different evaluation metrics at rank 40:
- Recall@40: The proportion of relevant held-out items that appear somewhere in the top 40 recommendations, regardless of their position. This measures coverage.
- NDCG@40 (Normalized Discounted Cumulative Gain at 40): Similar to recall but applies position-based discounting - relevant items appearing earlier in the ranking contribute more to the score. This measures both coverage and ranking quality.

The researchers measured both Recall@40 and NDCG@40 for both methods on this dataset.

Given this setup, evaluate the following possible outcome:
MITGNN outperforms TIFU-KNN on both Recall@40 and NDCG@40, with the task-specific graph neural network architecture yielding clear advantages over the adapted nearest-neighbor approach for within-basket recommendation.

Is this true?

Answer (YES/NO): NO